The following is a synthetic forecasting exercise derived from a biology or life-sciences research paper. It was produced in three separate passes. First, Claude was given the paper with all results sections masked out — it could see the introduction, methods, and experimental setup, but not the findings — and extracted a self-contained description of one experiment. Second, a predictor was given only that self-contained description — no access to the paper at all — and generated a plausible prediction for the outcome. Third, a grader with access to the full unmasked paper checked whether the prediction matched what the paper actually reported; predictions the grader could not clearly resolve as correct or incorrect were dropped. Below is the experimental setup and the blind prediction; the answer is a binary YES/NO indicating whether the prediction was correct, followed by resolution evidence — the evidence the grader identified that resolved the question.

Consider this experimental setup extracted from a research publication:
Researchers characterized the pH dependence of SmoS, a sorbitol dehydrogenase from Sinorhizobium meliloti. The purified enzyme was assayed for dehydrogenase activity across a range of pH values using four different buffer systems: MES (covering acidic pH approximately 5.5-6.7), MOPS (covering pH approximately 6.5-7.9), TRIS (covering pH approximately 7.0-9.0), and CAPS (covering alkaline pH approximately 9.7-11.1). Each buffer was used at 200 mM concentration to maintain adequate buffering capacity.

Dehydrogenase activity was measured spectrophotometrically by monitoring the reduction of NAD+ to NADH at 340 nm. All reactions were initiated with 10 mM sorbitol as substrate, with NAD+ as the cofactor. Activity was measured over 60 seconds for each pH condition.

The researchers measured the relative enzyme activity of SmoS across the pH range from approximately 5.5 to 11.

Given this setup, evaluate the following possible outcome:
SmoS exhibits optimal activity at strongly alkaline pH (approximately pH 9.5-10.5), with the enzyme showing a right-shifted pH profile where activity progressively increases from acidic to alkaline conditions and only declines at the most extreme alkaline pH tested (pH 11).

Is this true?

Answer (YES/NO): NO